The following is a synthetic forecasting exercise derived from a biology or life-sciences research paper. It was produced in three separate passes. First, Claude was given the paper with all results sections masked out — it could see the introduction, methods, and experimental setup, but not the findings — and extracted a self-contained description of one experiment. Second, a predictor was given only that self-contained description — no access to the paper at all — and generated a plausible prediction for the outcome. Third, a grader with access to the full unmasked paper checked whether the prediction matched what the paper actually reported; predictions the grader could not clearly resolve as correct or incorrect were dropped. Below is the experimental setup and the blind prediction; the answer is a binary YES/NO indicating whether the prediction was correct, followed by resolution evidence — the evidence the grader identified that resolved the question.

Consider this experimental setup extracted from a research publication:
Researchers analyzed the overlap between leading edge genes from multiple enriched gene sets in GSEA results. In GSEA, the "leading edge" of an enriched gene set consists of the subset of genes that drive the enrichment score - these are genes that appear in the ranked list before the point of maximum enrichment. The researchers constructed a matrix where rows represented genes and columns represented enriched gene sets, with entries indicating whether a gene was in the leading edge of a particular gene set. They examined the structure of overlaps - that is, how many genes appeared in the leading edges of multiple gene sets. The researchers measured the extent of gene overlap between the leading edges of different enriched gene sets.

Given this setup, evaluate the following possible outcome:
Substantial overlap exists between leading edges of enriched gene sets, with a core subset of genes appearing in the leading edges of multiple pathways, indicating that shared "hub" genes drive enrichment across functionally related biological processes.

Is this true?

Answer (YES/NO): NO